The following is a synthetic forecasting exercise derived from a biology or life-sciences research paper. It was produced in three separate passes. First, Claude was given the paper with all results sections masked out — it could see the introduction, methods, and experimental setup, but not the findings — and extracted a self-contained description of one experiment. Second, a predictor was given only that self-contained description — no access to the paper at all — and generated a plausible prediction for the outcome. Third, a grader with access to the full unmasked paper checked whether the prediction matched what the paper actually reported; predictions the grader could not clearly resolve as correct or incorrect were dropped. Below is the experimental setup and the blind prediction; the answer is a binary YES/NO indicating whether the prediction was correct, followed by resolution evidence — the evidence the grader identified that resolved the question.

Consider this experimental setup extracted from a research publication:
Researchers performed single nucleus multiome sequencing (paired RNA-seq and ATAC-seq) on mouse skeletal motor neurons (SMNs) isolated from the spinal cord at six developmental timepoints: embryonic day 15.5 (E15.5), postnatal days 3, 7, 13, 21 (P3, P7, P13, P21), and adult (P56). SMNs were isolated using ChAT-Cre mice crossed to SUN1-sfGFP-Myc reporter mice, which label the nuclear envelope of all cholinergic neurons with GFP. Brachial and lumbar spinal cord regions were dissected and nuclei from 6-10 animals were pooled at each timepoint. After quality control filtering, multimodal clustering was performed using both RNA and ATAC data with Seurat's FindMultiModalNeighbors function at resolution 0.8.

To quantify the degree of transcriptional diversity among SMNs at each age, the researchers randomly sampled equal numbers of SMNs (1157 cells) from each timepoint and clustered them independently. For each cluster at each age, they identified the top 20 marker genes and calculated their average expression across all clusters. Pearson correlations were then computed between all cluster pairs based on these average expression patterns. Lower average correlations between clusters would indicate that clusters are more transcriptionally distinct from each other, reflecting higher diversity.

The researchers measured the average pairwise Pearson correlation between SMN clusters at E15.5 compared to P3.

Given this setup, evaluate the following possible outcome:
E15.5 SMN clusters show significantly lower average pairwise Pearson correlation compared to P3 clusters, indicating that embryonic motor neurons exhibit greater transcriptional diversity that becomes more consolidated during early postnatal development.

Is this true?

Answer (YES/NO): YES